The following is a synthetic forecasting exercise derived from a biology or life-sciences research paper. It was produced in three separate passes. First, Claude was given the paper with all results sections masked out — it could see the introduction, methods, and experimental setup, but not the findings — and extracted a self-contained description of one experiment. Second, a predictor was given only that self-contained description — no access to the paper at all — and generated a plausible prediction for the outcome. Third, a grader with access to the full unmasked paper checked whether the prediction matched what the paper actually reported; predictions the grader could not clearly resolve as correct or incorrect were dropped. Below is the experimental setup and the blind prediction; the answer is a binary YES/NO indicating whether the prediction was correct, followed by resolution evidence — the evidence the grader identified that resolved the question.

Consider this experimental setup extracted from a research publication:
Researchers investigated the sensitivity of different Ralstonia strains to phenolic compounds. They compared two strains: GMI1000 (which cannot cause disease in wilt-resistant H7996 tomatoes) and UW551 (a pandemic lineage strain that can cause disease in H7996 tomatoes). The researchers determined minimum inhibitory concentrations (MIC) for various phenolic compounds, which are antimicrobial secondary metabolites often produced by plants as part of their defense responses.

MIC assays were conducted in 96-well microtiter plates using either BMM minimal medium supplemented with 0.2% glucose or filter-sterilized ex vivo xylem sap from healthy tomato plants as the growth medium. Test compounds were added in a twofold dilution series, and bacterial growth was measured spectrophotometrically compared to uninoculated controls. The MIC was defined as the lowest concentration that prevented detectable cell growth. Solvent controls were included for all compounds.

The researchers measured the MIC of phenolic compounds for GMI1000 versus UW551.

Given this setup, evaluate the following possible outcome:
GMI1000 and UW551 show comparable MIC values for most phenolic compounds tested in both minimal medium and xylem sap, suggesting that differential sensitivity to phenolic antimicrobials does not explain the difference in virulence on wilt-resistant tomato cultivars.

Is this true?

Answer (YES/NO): YES